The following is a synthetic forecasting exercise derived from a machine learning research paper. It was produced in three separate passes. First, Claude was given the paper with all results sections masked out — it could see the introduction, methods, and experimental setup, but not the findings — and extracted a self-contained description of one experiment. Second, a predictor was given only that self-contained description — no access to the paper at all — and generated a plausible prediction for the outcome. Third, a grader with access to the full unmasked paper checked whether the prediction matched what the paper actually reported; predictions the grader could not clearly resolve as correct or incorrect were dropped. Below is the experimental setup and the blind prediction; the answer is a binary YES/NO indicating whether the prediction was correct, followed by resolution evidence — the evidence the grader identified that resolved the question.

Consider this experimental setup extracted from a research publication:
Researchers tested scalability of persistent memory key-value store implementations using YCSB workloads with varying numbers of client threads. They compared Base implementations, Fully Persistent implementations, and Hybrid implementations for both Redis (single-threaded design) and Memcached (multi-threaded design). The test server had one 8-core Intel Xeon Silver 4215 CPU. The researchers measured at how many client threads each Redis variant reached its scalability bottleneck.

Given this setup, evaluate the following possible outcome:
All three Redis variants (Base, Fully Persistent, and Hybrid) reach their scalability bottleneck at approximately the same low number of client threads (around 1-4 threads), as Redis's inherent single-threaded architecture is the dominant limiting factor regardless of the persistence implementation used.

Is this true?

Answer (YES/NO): NO